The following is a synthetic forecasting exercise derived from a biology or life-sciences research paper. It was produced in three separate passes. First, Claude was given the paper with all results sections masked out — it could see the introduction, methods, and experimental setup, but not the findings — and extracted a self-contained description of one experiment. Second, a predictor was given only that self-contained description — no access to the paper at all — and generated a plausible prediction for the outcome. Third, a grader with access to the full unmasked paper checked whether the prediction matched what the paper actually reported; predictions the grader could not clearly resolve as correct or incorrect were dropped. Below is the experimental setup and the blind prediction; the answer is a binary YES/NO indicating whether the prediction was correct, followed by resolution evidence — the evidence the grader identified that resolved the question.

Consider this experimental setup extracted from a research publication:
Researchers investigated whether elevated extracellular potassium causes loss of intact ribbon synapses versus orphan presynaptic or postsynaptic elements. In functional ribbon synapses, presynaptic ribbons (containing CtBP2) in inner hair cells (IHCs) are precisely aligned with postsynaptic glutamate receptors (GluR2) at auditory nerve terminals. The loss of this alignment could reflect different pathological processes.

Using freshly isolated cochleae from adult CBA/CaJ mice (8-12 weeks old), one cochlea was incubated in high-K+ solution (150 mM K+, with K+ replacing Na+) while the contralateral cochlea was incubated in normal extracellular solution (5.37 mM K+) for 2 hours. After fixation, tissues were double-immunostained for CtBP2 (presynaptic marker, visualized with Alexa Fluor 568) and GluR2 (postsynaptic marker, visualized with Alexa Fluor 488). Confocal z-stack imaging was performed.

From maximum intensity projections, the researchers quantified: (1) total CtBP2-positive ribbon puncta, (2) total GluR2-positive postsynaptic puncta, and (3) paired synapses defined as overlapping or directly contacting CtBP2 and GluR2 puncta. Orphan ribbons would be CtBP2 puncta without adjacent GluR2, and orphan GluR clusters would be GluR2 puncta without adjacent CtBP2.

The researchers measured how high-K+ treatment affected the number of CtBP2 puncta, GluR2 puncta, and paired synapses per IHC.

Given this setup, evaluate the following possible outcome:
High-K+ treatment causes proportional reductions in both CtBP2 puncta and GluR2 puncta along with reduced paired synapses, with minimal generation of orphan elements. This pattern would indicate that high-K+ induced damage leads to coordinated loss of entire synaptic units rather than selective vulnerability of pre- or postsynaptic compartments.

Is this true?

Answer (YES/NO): NO